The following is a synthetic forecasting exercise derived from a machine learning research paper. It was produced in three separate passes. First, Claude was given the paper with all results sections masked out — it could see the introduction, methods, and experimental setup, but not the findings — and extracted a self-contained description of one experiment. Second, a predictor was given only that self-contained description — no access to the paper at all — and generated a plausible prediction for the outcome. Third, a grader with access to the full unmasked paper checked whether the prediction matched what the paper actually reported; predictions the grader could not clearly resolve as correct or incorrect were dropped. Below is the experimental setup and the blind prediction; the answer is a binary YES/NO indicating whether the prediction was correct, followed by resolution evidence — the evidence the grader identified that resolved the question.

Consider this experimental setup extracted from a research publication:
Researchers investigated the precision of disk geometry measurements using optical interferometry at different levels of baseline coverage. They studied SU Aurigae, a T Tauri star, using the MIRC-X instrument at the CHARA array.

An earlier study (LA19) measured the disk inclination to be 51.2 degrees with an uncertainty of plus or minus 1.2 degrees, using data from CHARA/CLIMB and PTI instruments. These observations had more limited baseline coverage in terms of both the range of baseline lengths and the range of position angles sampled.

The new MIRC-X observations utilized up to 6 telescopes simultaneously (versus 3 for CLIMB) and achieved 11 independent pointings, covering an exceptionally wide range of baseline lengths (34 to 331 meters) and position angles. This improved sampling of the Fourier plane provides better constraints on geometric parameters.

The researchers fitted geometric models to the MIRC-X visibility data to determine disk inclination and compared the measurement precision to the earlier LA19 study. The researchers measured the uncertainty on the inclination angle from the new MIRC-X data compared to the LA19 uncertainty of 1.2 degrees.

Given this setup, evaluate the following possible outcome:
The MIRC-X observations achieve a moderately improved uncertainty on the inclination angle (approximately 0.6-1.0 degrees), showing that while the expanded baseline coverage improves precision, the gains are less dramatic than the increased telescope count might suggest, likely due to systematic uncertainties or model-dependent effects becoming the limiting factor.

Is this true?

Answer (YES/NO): NO